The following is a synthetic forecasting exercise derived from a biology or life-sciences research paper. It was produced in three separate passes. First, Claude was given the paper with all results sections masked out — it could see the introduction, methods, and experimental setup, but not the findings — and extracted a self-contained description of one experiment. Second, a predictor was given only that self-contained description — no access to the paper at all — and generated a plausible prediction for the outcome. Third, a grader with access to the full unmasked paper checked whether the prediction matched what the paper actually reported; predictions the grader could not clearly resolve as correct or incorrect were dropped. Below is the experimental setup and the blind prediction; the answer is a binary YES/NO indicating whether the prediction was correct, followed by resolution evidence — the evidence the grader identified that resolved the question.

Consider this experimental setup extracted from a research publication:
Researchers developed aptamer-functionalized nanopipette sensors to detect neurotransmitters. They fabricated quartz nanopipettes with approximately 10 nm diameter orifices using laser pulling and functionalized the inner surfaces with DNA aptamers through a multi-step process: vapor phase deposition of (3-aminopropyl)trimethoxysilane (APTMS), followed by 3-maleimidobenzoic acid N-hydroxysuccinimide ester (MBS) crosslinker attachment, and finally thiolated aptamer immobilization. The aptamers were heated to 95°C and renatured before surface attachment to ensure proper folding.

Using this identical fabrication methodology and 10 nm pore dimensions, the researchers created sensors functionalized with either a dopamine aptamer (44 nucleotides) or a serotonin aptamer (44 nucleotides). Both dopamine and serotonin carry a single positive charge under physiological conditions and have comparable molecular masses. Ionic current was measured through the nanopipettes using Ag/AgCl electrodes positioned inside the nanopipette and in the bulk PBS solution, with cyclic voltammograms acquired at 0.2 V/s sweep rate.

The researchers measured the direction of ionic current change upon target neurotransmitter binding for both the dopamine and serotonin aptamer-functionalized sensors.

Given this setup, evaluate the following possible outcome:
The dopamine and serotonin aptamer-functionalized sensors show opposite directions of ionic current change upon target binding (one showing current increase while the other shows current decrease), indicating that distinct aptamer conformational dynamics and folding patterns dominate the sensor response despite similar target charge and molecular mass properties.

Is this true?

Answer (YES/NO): YES